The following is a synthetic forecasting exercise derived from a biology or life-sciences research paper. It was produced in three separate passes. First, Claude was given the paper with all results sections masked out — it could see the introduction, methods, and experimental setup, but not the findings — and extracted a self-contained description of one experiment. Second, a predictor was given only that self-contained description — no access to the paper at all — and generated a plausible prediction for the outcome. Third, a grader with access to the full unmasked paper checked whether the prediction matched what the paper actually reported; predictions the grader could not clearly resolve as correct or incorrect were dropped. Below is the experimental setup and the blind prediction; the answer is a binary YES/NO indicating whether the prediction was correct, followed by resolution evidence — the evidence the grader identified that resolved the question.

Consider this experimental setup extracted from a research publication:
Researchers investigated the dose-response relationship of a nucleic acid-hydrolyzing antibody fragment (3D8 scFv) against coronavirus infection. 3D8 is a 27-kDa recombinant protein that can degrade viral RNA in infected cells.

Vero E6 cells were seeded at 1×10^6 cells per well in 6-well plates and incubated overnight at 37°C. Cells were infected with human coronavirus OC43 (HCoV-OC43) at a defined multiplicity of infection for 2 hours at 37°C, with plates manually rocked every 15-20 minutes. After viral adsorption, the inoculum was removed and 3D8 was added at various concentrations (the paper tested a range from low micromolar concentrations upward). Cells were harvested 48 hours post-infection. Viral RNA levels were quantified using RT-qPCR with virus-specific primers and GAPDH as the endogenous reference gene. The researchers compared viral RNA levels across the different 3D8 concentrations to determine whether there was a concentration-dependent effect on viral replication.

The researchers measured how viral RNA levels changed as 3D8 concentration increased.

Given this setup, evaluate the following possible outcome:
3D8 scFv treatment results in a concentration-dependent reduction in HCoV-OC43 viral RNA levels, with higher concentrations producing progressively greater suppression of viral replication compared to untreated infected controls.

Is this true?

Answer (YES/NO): YES